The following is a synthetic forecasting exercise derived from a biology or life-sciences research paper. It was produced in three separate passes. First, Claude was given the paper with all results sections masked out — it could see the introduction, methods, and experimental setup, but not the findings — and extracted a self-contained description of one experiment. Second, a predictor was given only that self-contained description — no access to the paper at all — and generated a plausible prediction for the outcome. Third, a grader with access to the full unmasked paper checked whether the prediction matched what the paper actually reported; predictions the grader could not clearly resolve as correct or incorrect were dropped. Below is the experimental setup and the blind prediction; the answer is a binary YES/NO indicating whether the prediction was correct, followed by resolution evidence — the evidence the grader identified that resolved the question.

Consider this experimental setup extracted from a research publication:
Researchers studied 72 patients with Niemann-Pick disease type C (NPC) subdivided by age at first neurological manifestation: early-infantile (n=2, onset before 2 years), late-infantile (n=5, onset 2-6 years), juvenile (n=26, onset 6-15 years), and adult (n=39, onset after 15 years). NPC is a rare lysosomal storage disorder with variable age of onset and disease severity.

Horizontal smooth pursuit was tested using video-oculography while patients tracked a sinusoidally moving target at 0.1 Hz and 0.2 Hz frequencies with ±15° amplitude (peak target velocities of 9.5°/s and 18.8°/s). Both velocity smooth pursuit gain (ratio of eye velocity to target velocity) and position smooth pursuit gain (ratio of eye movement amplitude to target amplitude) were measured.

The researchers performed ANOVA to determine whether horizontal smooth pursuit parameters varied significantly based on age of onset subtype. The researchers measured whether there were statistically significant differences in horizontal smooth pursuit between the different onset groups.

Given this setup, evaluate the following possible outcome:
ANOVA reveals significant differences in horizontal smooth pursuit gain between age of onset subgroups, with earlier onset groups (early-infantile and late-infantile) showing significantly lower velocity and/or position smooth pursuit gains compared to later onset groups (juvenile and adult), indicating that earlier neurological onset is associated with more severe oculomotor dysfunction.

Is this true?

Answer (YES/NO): NO